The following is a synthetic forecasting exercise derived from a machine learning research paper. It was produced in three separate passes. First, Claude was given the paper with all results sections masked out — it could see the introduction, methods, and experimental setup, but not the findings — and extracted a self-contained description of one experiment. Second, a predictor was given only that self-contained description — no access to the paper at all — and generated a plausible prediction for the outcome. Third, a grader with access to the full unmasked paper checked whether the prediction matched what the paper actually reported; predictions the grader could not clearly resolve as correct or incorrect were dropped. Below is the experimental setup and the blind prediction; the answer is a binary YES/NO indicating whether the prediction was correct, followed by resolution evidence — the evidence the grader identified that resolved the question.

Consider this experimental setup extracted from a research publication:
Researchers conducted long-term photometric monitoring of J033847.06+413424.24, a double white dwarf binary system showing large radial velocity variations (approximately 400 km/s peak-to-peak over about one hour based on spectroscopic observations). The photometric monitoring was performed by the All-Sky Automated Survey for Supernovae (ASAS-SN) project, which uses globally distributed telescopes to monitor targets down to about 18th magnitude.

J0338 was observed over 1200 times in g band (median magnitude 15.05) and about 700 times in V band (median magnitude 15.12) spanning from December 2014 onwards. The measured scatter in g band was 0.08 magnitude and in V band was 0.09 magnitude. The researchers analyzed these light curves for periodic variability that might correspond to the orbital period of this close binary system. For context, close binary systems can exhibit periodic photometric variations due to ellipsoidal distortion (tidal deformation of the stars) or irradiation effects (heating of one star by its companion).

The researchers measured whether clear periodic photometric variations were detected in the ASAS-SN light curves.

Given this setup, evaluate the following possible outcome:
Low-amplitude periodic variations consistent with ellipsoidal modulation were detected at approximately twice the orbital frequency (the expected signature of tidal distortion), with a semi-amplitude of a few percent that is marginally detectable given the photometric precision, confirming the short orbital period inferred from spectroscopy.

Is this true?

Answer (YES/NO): NO